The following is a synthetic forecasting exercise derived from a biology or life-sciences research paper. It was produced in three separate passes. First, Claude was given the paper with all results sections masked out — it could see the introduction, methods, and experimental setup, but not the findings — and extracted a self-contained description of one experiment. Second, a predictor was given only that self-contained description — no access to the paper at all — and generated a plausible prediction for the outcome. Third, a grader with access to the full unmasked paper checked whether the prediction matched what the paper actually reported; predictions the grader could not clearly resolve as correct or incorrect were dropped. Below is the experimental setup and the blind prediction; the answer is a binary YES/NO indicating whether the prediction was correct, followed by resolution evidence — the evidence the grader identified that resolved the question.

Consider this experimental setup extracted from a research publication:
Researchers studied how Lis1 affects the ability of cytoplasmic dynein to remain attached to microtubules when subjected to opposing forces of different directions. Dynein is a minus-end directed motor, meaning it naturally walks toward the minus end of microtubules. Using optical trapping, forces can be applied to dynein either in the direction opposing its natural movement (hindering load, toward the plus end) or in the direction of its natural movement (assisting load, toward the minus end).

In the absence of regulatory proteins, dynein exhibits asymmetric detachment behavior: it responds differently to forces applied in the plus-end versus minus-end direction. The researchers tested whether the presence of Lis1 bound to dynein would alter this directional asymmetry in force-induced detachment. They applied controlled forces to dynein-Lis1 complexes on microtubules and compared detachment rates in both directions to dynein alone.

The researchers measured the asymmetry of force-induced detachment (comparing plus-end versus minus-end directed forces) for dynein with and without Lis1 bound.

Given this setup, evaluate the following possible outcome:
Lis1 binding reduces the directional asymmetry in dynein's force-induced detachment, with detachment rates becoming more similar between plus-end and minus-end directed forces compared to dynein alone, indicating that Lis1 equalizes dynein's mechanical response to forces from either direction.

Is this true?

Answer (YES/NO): YES